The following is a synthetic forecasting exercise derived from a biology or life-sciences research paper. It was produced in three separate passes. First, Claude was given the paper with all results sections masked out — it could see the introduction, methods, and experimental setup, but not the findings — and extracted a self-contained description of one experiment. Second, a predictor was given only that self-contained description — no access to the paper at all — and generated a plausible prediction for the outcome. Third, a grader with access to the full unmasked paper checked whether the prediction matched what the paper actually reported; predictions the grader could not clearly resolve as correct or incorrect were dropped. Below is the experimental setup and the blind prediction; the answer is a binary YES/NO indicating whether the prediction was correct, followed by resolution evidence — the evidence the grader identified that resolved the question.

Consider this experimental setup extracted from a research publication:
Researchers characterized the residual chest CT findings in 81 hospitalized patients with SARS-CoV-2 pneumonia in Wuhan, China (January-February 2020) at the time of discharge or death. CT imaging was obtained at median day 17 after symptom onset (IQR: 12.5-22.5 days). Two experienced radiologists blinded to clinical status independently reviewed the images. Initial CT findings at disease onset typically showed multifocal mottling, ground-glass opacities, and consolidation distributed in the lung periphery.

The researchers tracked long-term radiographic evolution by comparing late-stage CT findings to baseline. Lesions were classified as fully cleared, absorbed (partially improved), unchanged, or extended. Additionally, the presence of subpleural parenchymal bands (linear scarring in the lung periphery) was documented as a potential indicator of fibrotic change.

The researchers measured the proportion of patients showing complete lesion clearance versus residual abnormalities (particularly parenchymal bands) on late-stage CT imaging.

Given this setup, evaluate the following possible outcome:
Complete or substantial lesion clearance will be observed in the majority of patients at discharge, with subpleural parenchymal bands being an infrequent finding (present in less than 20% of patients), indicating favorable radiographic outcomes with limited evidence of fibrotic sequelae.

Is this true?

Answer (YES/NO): NO